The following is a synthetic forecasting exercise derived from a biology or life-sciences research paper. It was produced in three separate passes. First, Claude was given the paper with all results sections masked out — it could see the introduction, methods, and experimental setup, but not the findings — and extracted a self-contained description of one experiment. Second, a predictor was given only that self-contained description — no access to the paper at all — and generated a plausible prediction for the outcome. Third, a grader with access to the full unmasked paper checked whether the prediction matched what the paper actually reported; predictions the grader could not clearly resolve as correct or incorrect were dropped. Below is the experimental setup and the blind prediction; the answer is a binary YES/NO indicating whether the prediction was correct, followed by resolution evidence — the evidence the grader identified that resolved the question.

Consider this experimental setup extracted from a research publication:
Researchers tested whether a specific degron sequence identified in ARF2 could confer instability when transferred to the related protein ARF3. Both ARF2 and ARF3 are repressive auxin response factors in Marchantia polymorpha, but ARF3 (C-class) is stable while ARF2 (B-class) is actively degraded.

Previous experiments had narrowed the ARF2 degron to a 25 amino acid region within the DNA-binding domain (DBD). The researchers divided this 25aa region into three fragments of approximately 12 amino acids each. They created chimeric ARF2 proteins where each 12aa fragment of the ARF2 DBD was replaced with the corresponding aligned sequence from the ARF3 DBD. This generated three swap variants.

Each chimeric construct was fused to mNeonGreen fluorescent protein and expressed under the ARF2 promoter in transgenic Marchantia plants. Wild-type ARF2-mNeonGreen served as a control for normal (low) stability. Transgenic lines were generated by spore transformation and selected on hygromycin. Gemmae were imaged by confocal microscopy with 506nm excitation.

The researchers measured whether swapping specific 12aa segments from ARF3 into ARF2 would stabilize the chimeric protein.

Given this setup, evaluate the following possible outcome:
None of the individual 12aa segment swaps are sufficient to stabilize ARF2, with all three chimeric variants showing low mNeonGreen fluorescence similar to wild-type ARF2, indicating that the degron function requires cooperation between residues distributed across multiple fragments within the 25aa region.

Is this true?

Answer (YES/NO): NO